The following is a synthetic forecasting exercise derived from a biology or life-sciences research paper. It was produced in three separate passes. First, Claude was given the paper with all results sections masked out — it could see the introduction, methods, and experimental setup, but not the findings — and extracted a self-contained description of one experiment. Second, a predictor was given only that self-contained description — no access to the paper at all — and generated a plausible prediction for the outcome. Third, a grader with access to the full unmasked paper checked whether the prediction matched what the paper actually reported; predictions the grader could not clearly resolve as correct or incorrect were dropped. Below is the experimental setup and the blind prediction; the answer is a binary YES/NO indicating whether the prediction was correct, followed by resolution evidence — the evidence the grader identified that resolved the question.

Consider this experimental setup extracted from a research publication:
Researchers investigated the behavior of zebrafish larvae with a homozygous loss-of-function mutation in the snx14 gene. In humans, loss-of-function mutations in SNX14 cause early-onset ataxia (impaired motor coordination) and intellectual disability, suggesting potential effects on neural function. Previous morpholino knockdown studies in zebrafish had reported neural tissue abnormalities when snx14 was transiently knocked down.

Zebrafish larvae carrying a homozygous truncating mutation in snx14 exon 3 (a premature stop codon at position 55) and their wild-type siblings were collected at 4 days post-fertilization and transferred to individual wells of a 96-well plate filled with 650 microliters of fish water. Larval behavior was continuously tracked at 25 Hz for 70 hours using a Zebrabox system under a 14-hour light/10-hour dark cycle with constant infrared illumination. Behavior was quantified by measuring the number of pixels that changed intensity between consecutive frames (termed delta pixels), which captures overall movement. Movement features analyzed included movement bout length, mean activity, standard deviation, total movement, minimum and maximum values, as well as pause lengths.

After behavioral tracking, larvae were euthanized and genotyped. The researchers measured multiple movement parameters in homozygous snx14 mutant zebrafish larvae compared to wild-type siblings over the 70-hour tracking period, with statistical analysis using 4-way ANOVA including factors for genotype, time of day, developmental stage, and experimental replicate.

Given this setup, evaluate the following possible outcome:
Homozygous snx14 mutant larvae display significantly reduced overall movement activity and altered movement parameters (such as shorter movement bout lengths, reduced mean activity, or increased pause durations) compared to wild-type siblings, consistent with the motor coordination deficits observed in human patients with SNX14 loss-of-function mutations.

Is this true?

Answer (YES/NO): NO